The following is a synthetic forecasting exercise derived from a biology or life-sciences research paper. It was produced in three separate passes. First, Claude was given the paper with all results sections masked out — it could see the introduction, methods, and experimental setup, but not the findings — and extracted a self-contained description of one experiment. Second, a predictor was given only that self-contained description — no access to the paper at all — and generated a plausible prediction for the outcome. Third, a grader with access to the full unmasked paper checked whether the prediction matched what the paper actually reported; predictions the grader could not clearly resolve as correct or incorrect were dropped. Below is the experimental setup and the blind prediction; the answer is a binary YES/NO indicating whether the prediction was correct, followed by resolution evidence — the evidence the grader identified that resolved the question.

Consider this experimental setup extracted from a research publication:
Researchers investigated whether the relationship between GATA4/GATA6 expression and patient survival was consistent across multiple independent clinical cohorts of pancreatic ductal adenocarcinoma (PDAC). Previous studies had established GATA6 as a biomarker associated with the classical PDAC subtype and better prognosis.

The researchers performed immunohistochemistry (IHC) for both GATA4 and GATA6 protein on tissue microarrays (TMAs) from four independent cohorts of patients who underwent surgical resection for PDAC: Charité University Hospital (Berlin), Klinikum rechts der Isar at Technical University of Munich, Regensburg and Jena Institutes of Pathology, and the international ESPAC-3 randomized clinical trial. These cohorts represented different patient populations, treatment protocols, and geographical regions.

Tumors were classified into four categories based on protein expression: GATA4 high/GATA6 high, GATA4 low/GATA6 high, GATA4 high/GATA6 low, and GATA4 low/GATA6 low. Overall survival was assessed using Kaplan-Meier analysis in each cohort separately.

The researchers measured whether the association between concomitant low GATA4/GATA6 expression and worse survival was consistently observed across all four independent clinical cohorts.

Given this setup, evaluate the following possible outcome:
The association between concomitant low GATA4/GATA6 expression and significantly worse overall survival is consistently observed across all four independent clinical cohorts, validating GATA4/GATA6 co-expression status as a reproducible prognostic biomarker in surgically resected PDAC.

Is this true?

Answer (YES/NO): NO